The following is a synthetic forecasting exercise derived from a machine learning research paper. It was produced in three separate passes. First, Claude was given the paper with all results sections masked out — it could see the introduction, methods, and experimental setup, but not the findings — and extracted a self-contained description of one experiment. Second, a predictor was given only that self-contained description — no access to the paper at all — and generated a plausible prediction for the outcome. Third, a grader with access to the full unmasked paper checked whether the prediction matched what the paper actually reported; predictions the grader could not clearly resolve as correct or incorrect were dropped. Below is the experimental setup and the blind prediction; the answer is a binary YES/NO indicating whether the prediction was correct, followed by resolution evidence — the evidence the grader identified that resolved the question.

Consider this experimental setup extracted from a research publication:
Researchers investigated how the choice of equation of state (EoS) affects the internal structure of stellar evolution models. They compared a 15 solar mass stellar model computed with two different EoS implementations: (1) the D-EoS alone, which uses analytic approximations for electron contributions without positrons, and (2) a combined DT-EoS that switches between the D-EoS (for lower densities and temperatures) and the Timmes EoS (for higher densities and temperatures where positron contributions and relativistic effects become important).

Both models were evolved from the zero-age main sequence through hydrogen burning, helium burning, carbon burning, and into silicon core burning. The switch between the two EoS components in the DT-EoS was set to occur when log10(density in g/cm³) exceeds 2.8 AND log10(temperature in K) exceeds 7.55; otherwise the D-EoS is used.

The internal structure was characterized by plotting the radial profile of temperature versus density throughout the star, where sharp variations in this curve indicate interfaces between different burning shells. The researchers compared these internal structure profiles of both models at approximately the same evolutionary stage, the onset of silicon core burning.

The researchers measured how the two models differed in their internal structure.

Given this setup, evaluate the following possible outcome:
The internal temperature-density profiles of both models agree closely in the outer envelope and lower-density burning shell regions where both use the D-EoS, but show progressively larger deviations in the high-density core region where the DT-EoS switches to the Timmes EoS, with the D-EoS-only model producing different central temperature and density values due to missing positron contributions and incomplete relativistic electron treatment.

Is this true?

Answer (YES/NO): NO